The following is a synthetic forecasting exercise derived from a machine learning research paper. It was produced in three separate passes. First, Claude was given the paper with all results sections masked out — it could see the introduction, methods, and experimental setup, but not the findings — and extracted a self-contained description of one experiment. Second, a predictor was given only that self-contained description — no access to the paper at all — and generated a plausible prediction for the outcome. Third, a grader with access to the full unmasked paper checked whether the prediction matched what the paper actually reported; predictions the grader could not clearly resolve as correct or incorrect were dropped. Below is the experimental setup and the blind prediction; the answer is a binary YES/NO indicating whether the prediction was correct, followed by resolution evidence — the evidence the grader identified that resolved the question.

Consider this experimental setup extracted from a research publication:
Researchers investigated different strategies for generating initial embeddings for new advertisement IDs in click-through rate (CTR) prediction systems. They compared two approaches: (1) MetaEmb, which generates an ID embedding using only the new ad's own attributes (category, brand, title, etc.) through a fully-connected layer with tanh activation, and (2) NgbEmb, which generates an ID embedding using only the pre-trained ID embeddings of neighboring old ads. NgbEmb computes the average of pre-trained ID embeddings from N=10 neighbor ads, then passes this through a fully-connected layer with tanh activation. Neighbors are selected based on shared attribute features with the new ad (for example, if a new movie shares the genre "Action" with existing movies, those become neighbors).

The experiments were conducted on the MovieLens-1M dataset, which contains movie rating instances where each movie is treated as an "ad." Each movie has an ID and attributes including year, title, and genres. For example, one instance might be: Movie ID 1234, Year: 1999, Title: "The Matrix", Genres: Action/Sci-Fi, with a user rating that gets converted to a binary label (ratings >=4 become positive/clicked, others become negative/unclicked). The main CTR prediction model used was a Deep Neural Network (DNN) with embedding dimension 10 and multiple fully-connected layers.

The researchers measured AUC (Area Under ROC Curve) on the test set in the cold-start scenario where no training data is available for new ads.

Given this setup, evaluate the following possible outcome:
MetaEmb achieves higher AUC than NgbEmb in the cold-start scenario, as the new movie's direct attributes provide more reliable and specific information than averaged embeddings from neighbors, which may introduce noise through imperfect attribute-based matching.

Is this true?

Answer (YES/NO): YES